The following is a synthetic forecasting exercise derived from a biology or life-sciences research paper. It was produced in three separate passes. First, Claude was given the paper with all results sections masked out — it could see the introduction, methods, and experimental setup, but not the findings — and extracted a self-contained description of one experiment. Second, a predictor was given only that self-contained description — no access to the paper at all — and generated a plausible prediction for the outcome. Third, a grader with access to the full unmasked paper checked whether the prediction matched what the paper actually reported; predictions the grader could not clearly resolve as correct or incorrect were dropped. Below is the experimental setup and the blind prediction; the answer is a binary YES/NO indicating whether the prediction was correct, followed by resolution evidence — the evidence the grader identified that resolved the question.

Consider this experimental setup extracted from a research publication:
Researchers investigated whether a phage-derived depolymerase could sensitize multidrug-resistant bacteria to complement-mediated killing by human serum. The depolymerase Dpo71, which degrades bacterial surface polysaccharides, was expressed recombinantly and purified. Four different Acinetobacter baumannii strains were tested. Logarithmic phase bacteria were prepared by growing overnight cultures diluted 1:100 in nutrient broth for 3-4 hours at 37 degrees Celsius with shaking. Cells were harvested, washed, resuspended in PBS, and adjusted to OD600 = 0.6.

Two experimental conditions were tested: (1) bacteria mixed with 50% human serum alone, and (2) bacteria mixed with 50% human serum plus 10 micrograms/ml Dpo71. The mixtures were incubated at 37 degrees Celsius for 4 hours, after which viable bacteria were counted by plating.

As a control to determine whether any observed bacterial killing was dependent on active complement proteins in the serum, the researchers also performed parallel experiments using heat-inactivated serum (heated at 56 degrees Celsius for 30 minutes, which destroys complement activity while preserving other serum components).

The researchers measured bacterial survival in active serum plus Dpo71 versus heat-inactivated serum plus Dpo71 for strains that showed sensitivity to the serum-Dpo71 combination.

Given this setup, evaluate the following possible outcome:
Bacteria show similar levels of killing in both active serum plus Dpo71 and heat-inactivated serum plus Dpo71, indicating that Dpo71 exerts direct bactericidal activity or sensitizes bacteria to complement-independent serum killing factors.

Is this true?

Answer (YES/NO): NO